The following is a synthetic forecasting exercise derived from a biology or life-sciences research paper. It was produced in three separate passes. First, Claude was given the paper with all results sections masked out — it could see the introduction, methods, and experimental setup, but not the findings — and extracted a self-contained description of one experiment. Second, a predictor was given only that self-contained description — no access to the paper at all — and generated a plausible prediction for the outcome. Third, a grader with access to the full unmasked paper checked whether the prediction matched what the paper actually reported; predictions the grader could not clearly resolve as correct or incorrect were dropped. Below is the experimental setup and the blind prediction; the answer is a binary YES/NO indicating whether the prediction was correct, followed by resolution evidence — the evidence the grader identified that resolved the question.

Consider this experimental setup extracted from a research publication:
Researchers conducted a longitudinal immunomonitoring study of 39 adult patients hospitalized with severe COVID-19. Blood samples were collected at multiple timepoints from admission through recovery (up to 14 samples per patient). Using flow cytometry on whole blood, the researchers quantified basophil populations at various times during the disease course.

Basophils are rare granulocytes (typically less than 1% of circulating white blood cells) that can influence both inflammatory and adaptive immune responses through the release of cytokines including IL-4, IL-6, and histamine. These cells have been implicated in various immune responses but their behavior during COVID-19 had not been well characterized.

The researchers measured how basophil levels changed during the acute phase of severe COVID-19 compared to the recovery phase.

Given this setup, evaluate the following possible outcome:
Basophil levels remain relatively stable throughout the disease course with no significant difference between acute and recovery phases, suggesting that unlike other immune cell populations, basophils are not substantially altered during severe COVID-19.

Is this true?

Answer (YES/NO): NO